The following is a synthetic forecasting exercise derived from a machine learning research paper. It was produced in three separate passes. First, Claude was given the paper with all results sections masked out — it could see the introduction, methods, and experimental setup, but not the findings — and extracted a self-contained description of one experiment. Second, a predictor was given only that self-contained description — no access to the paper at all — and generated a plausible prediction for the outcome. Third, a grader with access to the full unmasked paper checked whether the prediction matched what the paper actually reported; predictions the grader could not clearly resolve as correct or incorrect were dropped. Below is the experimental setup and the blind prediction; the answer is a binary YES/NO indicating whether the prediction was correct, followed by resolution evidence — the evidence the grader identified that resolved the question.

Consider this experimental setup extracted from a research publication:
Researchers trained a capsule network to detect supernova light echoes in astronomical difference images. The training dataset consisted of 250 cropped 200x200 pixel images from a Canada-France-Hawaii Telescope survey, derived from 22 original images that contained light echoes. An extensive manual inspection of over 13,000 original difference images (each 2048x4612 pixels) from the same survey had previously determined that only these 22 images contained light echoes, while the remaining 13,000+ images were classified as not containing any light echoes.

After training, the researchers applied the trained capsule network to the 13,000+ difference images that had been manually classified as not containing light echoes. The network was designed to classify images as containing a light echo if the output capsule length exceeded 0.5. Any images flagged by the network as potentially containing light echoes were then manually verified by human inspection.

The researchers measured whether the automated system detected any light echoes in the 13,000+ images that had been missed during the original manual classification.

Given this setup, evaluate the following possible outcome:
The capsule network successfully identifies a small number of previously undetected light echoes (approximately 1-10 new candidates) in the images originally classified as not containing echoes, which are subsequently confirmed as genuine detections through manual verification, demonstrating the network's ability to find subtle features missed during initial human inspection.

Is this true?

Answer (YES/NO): YES